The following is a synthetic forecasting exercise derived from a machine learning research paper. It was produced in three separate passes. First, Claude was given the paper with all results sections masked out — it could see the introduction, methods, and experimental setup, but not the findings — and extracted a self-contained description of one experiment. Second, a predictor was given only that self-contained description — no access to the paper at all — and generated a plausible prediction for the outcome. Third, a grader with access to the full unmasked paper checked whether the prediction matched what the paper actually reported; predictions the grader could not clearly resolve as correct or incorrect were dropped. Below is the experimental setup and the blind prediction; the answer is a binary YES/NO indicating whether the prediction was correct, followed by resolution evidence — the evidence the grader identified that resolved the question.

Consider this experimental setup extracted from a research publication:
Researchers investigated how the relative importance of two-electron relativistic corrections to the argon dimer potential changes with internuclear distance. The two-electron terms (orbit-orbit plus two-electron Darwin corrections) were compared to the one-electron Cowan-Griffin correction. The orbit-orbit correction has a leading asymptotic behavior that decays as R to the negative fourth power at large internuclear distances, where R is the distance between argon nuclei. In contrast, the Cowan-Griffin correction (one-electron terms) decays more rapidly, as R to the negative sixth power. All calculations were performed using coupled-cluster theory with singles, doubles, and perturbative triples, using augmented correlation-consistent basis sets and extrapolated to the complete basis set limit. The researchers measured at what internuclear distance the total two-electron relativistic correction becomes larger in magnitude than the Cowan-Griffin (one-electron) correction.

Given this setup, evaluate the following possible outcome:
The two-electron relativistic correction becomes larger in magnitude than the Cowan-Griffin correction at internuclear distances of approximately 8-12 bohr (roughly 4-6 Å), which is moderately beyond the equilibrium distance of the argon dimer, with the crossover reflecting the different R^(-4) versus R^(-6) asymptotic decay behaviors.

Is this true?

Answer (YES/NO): NO